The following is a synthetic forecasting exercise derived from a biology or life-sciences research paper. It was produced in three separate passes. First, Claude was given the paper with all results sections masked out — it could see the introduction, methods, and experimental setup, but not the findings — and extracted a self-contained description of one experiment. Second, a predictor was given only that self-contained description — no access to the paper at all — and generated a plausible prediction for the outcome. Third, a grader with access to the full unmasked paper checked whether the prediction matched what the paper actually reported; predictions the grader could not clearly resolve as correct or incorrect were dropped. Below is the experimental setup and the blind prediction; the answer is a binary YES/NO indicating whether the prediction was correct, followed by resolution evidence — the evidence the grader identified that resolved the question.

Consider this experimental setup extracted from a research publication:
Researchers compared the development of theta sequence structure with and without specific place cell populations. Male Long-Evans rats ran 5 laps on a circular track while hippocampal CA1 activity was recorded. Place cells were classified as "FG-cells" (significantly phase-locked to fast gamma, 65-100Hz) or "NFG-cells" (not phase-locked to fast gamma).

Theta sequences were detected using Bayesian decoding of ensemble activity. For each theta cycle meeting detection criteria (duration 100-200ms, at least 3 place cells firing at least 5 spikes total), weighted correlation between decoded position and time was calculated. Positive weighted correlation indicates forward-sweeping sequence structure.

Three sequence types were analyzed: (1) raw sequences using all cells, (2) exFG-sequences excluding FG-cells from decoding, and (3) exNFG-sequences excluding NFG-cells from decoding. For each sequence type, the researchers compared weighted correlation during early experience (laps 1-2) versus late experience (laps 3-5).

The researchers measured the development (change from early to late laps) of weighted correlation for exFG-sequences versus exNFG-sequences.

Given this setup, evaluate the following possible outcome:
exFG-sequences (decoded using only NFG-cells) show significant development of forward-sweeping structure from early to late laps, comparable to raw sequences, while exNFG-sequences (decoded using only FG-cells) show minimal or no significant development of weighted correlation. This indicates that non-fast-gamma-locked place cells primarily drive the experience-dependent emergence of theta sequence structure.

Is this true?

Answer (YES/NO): NO